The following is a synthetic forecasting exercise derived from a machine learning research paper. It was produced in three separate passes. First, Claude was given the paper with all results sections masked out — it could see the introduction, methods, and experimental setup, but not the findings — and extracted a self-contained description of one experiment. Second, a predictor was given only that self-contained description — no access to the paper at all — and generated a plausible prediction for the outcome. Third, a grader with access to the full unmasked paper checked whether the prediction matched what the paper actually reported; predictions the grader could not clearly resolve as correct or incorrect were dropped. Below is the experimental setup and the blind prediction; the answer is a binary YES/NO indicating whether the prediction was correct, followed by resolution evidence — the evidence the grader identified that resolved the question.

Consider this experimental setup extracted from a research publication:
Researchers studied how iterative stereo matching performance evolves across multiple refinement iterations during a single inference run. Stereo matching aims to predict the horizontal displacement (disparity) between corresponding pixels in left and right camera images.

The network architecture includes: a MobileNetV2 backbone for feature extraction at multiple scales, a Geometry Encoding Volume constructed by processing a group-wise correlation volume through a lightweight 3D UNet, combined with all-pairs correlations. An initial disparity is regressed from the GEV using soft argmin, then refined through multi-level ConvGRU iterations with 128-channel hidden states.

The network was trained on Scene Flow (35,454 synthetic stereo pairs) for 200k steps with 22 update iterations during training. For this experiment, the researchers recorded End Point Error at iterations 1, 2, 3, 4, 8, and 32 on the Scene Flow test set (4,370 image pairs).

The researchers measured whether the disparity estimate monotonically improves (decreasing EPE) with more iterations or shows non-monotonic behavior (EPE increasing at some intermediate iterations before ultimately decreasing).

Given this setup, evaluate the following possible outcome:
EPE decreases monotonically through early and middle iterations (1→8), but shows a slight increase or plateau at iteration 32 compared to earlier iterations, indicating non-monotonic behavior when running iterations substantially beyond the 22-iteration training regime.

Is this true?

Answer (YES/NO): NO